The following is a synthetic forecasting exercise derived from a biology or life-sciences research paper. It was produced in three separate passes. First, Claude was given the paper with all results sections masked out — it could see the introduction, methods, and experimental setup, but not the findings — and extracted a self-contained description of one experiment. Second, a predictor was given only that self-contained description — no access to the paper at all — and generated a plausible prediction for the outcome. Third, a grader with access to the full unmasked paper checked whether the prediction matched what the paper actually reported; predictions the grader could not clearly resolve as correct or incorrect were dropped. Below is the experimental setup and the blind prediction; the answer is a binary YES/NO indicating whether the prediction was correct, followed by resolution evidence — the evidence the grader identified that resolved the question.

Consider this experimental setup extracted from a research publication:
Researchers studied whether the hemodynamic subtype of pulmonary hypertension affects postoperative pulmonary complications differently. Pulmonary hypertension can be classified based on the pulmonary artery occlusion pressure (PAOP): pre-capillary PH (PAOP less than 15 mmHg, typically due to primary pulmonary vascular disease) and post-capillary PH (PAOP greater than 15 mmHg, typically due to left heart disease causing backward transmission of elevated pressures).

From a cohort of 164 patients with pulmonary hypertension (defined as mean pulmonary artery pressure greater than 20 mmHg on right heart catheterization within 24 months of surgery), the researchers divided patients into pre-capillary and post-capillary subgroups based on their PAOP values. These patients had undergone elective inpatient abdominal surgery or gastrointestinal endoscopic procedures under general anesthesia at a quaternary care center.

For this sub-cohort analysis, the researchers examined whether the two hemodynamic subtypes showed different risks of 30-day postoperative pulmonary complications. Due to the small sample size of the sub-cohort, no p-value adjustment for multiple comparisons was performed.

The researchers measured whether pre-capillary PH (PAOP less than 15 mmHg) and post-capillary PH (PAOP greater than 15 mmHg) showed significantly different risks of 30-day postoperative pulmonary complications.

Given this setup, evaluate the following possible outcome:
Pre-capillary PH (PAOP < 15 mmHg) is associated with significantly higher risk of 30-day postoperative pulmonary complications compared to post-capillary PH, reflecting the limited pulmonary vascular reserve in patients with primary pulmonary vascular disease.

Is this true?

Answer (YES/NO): NO